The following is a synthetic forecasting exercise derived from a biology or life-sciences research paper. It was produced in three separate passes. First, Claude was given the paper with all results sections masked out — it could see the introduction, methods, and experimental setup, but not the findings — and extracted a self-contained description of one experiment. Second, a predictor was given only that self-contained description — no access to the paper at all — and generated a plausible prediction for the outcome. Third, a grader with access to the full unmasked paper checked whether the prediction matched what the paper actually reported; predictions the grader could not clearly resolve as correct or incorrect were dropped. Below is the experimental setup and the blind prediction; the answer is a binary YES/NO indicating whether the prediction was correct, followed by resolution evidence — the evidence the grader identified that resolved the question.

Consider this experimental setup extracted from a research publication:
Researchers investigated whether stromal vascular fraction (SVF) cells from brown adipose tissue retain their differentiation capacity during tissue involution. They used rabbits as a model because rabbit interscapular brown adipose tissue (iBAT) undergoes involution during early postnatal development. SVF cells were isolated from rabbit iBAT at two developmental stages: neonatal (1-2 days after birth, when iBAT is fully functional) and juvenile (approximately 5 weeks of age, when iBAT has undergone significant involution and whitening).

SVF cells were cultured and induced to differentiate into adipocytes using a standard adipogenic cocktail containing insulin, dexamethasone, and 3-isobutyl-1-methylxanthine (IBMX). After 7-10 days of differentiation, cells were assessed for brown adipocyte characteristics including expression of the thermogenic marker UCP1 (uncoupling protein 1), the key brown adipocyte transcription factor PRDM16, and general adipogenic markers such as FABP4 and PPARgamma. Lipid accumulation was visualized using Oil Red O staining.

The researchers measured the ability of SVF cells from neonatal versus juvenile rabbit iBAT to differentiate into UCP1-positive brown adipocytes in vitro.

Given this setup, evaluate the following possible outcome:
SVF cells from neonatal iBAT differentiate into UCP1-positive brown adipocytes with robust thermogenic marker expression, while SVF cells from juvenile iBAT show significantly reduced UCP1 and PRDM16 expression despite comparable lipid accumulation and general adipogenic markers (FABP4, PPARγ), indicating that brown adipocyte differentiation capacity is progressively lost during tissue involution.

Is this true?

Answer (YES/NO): NO